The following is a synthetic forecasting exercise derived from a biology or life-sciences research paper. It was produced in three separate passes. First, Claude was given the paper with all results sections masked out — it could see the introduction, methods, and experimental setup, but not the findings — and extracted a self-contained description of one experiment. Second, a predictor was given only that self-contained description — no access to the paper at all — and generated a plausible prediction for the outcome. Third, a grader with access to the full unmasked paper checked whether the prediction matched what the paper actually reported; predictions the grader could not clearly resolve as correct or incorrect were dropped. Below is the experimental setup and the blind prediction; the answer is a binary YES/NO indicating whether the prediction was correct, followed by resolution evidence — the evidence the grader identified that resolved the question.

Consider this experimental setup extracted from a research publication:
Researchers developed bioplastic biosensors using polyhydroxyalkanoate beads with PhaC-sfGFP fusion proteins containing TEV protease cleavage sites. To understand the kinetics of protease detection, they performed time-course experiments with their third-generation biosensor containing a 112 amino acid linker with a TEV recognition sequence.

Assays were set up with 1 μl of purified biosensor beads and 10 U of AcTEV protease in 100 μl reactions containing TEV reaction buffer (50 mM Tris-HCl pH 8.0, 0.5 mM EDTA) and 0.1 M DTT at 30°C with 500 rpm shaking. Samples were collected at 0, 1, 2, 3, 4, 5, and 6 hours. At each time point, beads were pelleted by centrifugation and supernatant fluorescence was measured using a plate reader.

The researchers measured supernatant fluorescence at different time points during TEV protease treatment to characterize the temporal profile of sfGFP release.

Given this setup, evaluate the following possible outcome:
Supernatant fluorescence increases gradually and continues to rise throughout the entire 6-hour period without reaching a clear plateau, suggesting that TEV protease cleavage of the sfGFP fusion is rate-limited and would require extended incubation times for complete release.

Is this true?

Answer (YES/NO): NO